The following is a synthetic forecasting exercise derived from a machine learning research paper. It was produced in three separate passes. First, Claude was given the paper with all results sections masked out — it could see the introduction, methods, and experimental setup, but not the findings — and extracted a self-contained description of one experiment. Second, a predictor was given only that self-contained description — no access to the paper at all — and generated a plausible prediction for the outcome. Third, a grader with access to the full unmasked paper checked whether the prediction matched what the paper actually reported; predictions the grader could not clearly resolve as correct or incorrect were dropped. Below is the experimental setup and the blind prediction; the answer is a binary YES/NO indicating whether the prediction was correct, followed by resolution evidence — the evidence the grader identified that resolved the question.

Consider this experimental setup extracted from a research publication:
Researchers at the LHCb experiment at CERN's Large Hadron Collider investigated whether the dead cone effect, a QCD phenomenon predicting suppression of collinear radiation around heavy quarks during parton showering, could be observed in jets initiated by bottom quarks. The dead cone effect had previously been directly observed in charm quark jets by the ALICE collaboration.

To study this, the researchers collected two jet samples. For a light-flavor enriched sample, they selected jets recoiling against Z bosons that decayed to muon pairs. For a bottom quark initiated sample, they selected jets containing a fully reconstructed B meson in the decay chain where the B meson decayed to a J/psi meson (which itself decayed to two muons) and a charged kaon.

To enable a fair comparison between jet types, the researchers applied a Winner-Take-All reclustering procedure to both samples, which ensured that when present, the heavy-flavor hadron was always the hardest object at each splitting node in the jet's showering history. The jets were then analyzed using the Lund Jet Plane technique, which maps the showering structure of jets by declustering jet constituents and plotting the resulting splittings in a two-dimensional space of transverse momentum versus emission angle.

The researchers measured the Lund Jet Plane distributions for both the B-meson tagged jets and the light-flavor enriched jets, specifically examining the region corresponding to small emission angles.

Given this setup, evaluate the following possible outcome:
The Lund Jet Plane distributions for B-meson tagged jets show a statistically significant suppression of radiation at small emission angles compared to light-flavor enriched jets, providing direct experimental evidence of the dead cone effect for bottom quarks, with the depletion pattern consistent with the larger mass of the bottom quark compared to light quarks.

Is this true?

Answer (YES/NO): YES